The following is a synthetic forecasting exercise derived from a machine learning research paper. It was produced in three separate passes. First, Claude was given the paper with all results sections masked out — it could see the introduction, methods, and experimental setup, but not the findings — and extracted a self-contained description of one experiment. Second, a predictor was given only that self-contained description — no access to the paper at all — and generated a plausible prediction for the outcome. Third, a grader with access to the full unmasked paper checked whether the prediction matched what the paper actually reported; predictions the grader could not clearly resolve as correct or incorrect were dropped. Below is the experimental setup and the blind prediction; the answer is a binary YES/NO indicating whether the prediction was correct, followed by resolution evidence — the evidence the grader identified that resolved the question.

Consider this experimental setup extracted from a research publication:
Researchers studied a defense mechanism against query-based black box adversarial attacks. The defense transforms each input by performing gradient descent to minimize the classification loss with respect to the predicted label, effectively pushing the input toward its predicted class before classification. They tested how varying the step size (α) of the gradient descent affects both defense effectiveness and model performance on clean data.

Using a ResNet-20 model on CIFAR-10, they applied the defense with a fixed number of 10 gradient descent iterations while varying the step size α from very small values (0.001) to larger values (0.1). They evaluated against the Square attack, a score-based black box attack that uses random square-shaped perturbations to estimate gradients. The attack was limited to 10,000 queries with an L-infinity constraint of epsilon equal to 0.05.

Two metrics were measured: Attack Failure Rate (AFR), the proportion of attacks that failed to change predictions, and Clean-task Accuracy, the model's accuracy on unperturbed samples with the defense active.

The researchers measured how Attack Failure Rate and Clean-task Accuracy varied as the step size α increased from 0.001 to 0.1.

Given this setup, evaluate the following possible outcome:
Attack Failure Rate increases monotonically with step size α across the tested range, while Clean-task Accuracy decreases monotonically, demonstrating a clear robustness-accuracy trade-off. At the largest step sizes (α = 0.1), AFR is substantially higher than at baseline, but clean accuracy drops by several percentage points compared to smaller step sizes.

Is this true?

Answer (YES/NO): NO